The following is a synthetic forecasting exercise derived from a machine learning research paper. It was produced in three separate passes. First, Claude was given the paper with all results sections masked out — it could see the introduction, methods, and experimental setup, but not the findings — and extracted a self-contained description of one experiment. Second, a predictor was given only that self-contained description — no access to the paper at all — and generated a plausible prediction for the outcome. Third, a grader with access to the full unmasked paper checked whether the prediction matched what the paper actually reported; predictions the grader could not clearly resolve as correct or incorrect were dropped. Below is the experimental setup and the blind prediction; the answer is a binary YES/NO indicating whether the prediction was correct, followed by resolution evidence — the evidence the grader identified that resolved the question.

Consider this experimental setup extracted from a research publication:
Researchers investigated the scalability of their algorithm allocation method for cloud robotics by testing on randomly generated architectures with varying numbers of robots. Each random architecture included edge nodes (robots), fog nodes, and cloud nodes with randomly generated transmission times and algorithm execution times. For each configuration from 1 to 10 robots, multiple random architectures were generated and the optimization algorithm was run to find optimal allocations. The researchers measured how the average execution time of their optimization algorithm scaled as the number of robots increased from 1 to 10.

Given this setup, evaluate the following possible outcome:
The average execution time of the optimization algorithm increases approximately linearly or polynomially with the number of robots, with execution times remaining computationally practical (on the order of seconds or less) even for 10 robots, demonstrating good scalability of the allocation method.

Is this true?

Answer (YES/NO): NO